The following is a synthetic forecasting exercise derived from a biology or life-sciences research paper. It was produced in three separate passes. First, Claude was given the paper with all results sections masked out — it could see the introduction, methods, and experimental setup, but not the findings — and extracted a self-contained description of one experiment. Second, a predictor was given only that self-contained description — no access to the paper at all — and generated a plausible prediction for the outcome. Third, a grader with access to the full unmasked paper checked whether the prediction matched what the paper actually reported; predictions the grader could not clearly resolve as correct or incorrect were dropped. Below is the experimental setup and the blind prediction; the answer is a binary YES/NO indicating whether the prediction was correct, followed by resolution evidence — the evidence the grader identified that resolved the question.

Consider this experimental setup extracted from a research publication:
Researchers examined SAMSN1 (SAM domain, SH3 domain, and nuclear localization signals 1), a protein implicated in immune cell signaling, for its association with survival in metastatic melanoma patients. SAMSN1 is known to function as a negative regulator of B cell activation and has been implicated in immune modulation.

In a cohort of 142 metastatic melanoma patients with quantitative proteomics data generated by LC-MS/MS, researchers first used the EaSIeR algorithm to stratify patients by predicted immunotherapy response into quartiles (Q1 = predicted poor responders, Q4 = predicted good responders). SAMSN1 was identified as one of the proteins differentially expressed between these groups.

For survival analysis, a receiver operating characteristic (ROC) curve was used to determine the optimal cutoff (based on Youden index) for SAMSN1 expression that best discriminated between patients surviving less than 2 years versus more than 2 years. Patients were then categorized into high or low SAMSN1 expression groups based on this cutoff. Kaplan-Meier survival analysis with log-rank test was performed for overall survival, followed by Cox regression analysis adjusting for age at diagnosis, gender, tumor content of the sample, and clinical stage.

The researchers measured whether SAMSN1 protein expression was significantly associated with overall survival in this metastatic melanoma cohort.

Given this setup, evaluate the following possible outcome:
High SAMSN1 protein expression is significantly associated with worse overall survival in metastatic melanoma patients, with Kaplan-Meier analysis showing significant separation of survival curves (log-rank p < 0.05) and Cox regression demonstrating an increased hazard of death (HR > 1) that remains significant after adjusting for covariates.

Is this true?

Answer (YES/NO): NO